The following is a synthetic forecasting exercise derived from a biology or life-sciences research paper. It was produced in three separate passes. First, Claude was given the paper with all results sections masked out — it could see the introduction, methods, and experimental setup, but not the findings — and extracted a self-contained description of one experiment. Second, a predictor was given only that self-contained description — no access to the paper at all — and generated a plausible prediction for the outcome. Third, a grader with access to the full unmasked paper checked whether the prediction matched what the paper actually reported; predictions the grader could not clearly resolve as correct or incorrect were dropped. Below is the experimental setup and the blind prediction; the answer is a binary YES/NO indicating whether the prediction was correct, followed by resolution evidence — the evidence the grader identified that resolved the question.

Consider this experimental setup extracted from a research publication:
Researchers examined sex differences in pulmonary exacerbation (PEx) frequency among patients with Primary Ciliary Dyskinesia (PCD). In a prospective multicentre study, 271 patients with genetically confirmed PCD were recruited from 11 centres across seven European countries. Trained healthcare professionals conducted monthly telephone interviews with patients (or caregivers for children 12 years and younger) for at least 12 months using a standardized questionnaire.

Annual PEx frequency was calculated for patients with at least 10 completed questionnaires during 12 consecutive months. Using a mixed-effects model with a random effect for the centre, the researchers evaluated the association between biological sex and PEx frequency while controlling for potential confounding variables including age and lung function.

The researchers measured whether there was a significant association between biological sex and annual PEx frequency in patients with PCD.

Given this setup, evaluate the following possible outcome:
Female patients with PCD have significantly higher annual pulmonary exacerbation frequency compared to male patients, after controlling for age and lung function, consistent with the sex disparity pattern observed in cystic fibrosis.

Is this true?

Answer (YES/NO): YES